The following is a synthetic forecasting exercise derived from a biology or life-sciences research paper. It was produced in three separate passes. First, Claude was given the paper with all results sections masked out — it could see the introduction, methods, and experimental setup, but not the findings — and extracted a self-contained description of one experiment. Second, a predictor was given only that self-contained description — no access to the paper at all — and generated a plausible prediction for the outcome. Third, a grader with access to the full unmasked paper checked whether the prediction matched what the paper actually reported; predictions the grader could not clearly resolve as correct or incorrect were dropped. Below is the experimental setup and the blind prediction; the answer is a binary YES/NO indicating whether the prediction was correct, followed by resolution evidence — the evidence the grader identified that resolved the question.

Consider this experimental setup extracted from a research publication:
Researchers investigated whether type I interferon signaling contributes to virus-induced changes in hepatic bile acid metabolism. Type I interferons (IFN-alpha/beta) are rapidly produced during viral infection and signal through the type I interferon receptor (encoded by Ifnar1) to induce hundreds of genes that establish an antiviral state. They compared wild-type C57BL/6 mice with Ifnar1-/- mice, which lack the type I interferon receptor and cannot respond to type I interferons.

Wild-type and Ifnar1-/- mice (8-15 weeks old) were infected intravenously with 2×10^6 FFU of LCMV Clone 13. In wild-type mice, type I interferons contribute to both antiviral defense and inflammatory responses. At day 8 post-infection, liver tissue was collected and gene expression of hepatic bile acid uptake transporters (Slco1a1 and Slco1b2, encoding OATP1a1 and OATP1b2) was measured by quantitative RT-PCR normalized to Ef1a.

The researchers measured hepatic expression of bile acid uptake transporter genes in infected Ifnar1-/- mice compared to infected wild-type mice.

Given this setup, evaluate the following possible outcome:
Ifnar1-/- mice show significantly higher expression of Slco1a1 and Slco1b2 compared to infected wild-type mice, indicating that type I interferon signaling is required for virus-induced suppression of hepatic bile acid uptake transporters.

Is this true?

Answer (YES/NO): NO